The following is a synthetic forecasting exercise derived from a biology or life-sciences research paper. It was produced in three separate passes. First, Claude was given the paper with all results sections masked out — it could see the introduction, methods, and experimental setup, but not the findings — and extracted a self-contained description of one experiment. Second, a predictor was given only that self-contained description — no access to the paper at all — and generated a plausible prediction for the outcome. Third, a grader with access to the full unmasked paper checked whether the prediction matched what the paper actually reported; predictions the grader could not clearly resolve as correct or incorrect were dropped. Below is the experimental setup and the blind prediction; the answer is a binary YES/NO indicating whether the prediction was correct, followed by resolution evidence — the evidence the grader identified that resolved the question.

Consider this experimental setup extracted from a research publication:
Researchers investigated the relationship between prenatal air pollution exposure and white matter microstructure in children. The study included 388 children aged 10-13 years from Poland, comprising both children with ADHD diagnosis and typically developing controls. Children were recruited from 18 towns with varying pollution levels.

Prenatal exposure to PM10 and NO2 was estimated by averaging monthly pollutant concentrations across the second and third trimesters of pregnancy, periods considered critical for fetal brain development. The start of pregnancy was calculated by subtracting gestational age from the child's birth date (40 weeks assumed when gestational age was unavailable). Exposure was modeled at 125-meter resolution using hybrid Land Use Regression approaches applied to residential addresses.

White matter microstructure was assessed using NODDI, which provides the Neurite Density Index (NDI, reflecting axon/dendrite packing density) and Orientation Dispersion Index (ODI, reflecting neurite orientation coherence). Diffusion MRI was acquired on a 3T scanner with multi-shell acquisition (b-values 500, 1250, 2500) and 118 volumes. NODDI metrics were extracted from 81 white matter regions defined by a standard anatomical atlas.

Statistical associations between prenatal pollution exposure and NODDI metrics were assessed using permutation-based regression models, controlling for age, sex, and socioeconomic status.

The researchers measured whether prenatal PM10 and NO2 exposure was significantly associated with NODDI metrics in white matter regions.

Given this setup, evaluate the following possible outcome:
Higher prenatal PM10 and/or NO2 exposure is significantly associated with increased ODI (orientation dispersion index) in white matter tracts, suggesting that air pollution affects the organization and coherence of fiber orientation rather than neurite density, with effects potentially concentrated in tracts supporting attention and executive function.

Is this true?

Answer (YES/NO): NO